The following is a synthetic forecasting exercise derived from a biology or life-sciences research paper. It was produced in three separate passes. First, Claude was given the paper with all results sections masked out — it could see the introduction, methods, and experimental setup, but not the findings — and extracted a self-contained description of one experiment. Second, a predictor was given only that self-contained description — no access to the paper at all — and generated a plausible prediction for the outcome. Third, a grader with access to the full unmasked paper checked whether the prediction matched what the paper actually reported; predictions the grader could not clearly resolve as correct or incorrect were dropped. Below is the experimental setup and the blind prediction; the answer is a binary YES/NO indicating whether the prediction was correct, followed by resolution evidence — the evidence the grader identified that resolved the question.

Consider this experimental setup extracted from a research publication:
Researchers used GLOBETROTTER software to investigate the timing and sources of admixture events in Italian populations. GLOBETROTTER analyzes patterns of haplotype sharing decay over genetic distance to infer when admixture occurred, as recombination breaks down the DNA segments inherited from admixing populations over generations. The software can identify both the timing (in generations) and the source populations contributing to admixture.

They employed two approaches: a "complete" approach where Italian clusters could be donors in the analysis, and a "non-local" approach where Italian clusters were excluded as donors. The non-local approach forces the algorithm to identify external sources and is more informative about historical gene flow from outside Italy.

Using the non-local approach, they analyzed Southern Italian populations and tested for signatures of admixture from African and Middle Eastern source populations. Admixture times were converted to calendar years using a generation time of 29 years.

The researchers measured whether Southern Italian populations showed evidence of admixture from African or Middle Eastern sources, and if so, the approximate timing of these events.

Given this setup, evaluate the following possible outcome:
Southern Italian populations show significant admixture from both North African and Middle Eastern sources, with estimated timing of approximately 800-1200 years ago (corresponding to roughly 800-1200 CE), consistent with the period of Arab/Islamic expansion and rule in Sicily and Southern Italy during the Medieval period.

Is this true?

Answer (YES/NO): YES